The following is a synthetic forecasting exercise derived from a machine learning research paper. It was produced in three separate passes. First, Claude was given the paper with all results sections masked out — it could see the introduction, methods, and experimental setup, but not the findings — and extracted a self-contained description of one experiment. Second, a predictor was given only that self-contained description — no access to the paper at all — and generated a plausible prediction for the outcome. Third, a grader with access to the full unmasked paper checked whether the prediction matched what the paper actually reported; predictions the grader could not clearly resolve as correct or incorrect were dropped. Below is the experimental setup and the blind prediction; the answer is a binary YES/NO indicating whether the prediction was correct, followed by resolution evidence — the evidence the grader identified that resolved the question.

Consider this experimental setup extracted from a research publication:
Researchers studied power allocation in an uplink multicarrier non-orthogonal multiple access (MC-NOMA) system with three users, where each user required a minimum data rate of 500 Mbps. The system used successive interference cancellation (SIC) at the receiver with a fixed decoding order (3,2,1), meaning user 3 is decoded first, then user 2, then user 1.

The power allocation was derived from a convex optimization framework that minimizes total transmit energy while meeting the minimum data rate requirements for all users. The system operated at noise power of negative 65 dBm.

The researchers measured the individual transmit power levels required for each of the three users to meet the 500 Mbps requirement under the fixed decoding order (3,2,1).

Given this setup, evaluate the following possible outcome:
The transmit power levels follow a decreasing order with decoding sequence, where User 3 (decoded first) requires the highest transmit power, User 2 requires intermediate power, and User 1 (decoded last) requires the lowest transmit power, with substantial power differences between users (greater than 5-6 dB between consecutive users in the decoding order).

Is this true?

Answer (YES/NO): NO